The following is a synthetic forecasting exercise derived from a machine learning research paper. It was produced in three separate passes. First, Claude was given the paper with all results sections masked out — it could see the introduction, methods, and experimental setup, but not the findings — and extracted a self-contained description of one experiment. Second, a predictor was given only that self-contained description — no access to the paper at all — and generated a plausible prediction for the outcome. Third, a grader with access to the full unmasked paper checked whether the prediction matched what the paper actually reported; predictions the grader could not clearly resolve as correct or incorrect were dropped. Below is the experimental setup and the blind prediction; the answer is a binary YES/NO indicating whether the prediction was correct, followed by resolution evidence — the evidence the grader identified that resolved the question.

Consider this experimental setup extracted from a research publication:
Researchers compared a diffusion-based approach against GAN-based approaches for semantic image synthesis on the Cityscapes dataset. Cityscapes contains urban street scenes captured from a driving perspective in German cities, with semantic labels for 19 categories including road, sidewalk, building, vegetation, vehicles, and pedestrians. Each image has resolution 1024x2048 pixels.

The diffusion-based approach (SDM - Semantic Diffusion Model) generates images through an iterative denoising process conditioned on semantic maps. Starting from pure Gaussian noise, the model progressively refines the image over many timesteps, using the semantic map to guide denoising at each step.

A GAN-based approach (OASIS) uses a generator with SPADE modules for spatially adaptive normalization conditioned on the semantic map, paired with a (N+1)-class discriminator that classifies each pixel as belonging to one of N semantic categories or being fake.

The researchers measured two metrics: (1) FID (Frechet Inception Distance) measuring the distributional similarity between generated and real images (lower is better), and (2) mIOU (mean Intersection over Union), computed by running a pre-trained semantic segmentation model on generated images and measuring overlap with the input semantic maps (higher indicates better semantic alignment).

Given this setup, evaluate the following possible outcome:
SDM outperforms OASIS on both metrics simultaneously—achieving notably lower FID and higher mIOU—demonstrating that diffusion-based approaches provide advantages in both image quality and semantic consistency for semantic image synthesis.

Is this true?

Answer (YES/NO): YES